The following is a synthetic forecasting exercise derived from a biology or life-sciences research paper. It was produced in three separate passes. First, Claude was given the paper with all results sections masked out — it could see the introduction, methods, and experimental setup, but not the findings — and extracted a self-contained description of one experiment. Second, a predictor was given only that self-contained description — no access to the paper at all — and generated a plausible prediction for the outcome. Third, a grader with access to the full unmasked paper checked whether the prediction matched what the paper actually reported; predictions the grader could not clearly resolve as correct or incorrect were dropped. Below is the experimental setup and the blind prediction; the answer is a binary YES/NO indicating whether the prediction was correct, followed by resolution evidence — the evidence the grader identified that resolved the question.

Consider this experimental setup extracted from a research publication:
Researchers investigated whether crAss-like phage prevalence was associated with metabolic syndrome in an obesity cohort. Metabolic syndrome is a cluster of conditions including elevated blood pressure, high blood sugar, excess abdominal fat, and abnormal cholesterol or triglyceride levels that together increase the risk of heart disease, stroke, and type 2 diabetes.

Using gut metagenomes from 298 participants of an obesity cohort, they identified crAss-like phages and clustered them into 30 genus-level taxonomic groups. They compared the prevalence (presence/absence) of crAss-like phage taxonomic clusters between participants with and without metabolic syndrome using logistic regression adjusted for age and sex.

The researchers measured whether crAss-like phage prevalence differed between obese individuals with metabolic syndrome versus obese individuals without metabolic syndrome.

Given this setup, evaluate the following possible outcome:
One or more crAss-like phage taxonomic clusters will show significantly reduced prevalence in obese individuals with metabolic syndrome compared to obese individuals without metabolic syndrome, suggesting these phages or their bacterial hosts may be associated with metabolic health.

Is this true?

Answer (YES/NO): NO